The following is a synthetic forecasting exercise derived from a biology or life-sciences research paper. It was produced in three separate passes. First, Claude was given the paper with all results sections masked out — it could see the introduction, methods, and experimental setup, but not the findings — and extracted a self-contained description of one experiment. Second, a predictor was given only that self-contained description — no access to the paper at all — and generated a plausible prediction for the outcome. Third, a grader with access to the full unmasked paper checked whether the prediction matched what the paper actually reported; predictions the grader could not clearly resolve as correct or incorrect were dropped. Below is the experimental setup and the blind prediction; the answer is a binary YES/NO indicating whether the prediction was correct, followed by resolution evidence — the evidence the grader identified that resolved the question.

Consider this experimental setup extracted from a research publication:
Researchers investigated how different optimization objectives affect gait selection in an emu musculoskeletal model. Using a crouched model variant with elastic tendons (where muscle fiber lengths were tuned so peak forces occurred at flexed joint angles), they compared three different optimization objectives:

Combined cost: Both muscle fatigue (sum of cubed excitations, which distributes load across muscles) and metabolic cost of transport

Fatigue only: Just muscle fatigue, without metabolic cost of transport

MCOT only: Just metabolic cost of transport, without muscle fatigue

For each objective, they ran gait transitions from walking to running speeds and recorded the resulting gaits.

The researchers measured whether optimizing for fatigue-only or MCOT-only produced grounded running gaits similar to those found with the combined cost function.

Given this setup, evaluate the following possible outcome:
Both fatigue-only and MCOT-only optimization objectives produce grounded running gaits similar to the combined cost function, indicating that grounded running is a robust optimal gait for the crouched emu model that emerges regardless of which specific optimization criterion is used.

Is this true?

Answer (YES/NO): YES